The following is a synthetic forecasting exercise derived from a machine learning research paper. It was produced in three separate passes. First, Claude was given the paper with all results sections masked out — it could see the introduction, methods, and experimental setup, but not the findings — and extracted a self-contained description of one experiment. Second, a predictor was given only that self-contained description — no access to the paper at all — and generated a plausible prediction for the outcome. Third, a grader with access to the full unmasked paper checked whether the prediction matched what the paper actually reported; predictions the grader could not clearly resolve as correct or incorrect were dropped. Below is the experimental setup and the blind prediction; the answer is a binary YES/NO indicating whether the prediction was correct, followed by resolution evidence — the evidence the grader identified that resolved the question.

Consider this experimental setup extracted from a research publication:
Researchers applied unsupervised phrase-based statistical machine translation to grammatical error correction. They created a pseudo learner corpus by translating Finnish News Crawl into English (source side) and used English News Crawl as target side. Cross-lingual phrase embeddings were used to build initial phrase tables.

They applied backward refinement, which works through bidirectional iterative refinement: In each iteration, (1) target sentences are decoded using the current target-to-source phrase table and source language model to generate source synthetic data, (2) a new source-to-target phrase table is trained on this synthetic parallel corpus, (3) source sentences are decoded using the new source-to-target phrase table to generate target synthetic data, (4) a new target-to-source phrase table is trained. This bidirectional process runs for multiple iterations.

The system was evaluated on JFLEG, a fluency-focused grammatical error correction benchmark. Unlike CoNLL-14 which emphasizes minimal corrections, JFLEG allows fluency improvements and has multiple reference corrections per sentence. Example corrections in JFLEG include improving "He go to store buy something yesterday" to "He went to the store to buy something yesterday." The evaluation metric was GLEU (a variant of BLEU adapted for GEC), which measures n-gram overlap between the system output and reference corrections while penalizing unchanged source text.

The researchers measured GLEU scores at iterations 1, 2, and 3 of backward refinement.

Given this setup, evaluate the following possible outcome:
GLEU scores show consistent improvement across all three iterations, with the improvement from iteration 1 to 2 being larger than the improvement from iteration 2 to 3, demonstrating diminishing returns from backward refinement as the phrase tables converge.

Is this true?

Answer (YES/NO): NO